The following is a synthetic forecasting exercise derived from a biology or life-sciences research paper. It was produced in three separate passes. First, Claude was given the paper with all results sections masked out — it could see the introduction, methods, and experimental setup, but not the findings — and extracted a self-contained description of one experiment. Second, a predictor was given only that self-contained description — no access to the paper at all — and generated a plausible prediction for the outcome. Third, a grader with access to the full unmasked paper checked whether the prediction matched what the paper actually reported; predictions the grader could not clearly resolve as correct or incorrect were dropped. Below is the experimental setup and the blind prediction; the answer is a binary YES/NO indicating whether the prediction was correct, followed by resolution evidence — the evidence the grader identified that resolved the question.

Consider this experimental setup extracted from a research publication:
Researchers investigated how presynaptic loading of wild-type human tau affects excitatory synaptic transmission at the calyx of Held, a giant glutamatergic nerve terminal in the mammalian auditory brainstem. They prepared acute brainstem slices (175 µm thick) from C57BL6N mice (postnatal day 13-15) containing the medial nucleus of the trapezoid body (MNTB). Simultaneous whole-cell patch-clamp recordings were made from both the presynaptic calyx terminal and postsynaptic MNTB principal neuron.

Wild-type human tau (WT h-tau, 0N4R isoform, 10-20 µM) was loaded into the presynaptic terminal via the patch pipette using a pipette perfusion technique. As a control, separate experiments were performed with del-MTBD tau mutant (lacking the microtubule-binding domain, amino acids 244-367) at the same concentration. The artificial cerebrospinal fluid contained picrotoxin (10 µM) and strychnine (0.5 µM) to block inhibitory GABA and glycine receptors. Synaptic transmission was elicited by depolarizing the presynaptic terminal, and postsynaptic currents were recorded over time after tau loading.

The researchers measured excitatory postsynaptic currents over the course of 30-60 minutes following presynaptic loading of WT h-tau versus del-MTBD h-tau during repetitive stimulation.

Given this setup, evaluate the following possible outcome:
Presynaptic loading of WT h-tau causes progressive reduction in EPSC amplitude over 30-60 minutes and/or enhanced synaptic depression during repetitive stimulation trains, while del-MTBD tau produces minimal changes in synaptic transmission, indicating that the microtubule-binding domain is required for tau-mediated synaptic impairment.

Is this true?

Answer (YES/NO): YES